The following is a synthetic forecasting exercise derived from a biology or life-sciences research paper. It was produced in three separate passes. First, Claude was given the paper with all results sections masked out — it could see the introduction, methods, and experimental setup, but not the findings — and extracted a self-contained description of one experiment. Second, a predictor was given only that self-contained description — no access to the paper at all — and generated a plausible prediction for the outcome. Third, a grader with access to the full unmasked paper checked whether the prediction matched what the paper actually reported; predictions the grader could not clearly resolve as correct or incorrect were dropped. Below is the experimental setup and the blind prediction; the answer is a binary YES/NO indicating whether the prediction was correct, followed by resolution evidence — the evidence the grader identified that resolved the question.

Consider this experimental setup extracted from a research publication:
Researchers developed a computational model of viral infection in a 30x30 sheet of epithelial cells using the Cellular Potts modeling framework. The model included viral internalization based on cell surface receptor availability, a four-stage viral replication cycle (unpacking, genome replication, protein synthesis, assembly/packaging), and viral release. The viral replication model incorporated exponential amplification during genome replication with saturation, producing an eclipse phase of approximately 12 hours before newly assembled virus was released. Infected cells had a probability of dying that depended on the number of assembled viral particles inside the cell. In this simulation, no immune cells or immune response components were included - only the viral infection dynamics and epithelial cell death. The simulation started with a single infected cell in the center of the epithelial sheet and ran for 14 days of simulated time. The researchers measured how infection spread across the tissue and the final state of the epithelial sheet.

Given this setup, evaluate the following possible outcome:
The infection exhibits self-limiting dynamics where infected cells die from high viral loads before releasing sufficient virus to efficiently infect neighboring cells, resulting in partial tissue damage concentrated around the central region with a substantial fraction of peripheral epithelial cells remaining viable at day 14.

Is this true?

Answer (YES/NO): NO